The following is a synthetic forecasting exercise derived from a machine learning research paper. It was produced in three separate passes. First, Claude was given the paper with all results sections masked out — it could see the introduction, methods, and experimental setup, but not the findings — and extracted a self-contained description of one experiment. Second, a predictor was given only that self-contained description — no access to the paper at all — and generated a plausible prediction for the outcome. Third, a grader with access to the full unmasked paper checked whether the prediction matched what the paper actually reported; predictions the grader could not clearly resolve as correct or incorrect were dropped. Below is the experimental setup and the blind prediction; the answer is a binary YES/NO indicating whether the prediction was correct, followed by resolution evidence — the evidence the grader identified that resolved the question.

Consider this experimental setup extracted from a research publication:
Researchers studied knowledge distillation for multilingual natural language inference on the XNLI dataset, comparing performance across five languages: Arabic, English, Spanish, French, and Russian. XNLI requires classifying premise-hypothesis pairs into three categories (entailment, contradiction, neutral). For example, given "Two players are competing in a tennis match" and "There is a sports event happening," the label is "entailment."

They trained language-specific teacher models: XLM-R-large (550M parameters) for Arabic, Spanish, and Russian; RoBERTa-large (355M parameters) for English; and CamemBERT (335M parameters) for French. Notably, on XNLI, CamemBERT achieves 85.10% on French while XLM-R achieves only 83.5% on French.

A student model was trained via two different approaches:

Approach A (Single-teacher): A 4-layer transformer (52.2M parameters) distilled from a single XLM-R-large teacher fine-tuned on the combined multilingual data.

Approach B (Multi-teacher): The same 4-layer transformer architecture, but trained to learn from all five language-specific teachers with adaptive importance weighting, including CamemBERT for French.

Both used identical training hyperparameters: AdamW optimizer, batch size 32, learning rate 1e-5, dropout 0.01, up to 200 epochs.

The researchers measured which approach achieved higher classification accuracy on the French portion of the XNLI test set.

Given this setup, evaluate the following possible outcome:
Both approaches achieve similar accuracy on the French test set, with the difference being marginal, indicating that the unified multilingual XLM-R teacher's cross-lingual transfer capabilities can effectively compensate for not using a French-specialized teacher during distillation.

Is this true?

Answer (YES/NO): YES